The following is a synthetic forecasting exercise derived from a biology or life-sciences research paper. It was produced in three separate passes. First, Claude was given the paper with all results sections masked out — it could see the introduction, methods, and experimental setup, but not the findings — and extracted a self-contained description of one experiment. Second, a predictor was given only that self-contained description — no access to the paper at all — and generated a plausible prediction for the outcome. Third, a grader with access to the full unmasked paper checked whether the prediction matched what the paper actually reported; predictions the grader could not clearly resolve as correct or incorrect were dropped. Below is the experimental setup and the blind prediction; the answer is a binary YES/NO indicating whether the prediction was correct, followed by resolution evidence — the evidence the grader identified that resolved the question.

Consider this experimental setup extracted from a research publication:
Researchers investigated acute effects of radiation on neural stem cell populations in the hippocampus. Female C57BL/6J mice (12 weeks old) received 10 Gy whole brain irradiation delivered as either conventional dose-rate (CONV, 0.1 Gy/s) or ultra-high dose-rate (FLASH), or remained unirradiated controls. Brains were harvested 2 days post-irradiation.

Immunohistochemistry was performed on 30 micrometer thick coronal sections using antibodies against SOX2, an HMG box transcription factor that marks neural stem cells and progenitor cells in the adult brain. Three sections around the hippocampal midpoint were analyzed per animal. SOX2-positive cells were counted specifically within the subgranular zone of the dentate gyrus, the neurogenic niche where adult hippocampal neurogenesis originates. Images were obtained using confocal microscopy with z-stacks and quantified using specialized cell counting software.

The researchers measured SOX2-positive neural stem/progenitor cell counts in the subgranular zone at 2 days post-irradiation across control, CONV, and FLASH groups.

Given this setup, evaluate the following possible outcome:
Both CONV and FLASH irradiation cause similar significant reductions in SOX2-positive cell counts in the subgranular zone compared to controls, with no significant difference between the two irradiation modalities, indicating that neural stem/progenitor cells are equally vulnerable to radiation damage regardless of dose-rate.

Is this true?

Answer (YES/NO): NO